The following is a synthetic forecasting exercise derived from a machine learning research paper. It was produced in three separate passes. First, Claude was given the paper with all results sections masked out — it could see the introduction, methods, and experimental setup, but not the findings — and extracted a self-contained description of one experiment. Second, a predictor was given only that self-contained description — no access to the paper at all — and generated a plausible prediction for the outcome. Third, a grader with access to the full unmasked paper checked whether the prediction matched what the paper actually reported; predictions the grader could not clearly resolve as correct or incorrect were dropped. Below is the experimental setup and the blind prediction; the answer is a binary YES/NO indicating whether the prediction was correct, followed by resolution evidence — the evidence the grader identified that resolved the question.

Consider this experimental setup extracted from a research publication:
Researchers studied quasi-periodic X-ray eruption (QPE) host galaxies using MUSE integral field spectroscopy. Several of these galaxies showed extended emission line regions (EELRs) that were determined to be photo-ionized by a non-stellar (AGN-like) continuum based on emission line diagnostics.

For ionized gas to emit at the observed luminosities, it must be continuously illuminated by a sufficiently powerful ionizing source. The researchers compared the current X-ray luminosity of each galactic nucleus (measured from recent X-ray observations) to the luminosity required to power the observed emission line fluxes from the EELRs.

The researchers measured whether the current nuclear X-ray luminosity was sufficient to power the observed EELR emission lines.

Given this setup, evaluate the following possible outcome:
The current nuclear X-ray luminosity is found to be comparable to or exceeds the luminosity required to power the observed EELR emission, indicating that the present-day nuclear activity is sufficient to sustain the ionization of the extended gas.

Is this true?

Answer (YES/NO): NO